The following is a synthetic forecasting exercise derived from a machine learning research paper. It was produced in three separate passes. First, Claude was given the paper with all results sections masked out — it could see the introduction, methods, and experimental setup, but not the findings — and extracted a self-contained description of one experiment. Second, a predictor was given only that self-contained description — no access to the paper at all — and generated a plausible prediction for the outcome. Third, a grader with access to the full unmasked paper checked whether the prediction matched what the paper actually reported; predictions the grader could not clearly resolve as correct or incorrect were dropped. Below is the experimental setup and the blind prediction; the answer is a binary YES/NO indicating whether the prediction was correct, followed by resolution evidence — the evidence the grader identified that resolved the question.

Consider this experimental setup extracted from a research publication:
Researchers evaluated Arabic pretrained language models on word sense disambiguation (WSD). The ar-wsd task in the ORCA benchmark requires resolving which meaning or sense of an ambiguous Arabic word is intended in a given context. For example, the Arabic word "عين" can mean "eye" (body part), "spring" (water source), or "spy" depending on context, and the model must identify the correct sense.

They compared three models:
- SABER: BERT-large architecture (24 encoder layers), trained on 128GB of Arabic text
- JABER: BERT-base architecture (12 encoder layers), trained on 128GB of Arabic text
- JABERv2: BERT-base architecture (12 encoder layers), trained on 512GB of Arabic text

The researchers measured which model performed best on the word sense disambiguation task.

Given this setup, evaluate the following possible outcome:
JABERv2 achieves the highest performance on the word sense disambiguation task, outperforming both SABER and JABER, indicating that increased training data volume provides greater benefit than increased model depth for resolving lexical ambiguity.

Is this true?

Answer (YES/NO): NO